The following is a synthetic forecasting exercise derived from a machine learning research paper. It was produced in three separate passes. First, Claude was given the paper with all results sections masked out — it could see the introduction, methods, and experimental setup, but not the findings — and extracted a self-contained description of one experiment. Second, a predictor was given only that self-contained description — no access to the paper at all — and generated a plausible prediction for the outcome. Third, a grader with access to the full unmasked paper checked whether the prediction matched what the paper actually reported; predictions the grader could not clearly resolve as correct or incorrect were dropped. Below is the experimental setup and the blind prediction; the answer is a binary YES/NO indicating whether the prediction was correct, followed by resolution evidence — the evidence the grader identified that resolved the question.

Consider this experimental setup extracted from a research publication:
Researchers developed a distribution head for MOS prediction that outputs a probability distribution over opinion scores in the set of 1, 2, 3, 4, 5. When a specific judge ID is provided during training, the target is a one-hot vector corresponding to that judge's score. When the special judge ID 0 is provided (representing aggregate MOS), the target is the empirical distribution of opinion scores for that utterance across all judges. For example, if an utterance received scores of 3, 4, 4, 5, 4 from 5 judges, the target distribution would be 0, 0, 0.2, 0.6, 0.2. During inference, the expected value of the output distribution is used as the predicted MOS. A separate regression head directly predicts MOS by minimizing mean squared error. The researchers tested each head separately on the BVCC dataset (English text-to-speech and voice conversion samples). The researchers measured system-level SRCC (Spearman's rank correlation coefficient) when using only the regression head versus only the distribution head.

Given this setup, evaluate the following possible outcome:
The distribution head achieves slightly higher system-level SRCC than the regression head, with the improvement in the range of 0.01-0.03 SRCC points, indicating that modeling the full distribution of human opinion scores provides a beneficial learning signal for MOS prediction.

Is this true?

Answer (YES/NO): NO